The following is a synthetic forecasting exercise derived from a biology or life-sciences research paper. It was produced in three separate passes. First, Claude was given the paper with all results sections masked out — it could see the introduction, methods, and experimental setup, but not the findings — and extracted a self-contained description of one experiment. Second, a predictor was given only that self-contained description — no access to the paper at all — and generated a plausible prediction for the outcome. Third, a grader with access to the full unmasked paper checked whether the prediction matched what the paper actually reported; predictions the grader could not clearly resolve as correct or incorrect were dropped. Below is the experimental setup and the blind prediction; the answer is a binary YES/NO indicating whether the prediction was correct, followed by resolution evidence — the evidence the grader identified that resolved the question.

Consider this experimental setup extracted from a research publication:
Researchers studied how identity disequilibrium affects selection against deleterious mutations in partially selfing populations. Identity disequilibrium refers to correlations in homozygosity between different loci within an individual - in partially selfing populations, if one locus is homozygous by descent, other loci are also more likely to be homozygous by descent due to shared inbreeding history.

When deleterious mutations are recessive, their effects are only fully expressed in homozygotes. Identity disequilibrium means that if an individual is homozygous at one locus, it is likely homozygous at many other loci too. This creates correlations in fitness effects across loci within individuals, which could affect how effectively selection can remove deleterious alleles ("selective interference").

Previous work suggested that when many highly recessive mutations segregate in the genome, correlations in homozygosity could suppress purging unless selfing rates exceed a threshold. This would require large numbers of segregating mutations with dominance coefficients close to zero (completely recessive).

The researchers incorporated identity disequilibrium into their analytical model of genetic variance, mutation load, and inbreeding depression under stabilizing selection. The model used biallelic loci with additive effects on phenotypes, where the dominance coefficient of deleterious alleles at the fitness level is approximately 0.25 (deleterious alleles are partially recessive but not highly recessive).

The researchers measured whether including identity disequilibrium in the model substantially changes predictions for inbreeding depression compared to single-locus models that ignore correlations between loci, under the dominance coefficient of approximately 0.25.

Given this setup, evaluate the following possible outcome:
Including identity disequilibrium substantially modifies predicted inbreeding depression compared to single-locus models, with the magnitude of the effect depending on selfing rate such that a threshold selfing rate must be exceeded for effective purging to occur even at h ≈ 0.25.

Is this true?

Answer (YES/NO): NO